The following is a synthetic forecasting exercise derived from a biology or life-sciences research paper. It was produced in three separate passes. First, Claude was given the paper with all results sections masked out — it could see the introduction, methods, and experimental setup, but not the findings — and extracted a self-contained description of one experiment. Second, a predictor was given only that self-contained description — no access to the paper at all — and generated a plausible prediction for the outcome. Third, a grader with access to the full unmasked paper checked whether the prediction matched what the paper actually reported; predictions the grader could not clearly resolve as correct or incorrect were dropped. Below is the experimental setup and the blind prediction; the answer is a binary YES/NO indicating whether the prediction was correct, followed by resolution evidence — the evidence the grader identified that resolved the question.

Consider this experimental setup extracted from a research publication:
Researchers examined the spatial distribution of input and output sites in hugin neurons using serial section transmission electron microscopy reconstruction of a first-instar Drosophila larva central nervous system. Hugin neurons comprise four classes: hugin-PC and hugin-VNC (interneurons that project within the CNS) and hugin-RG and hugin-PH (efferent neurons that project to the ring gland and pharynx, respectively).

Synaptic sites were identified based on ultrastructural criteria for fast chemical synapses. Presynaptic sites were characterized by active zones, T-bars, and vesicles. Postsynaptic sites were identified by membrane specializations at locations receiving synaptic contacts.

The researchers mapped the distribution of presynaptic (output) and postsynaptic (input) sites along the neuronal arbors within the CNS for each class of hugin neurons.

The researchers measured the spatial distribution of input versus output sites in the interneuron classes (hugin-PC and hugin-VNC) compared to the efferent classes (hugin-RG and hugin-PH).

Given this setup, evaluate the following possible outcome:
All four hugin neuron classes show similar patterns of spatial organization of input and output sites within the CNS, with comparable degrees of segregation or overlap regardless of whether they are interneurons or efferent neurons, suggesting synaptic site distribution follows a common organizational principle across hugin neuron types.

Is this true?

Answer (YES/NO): NO